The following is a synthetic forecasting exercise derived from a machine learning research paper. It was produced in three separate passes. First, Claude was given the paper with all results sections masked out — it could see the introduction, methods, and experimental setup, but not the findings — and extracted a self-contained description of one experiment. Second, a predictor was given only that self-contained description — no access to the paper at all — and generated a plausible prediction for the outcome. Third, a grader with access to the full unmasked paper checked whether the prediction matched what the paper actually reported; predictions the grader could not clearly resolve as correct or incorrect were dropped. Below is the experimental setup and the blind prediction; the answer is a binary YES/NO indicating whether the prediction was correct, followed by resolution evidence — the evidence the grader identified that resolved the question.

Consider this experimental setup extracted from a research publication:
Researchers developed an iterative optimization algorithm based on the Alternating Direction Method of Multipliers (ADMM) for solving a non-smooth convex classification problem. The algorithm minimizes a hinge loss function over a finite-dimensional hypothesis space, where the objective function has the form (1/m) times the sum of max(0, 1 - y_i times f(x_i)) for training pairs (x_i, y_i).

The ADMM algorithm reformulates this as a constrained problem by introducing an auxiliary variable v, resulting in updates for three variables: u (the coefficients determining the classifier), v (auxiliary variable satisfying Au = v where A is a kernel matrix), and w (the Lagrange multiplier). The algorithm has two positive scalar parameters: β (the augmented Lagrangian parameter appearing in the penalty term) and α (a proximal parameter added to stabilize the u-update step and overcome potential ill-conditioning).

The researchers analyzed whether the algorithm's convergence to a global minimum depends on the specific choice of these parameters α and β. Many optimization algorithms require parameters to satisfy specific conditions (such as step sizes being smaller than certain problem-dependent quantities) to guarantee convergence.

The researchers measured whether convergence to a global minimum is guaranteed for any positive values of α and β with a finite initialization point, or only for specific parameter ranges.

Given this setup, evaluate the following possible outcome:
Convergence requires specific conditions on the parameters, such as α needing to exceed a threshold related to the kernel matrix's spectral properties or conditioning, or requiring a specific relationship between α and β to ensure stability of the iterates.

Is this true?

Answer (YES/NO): NO